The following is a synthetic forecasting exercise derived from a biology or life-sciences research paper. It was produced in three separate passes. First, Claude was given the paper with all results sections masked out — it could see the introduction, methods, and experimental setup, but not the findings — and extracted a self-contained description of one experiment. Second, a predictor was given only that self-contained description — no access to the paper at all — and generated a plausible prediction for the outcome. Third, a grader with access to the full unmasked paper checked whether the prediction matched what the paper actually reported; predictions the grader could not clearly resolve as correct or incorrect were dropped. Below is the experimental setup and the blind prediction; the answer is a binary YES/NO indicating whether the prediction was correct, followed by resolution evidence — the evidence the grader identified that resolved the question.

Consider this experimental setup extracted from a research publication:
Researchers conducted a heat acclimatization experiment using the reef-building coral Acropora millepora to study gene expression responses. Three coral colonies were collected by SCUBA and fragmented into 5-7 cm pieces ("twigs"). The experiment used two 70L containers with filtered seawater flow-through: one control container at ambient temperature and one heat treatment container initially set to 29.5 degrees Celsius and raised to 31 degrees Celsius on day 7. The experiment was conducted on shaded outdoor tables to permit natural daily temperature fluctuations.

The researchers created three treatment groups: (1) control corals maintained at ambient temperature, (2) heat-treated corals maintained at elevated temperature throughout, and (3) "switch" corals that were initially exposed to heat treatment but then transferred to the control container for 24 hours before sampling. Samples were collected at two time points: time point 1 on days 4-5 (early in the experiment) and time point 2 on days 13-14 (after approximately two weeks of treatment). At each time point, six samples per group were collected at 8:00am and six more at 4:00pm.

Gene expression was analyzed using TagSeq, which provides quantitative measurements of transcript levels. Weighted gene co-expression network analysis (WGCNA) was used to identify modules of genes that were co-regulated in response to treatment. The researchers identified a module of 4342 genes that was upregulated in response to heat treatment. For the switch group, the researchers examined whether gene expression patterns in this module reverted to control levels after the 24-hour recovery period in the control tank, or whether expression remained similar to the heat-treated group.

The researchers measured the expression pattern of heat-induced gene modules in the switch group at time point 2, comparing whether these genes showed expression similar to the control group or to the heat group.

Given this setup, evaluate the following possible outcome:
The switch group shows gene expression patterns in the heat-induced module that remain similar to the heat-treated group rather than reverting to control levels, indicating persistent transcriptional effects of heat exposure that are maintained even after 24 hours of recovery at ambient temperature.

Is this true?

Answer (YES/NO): YES